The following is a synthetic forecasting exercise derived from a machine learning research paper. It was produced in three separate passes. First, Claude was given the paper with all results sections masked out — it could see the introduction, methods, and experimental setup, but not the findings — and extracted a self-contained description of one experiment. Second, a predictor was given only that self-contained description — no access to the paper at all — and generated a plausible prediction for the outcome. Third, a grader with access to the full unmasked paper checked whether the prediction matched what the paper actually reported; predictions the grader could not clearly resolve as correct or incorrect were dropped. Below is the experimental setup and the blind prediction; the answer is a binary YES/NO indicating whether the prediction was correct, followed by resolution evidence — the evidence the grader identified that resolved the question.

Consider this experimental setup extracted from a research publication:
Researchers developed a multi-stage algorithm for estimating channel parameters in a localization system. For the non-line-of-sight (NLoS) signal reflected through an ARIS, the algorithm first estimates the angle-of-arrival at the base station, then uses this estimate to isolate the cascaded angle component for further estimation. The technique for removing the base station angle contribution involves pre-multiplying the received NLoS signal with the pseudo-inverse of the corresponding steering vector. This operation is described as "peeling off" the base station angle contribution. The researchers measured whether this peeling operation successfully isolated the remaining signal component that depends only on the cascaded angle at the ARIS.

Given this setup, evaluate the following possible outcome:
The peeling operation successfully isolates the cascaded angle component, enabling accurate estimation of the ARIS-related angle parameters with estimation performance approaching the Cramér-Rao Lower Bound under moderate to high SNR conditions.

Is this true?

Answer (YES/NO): NO